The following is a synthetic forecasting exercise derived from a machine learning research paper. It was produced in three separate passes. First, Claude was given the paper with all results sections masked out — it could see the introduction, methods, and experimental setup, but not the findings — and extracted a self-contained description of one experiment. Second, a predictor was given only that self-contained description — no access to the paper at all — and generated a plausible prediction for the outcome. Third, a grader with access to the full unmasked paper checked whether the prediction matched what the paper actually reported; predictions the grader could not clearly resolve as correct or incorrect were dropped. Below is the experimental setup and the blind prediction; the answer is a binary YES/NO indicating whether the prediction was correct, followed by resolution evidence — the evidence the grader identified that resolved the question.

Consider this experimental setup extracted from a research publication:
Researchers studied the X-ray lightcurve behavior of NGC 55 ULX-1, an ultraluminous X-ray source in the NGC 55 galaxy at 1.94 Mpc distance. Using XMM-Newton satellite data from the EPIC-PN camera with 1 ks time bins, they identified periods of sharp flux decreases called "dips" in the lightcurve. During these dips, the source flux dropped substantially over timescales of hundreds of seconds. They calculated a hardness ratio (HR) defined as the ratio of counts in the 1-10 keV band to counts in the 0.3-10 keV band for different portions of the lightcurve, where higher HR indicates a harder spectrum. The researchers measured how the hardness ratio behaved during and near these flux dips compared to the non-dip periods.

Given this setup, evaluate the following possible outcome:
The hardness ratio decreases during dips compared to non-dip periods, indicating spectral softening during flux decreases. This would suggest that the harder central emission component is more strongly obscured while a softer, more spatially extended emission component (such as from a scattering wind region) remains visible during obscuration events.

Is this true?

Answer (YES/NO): YES